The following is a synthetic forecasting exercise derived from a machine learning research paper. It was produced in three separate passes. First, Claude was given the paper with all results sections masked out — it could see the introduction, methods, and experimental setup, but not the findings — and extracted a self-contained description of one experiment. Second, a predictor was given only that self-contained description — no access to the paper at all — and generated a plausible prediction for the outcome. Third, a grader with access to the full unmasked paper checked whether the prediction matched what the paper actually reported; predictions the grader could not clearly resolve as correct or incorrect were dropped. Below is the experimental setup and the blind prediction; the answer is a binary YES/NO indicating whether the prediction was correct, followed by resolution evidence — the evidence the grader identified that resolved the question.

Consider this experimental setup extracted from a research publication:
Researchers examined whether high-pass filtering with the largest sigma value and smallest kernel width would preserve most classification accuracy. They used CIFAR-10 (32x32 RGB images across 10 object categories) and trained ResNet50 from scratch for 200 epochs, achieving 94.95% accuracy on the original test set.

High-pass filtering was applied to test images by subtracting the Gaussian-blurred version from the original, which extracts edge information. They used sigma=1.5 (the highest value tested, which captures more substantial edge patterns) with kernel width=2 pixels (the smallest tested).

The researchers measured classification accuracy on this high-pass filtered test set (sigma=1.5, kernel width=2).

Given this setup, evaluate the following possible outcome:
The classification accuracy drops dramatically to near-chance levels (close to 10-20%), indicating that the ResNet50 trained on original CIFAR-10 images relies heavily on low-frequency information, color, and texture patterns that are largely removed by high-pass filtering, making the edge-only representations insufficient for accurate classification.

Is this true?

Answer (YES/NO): NO